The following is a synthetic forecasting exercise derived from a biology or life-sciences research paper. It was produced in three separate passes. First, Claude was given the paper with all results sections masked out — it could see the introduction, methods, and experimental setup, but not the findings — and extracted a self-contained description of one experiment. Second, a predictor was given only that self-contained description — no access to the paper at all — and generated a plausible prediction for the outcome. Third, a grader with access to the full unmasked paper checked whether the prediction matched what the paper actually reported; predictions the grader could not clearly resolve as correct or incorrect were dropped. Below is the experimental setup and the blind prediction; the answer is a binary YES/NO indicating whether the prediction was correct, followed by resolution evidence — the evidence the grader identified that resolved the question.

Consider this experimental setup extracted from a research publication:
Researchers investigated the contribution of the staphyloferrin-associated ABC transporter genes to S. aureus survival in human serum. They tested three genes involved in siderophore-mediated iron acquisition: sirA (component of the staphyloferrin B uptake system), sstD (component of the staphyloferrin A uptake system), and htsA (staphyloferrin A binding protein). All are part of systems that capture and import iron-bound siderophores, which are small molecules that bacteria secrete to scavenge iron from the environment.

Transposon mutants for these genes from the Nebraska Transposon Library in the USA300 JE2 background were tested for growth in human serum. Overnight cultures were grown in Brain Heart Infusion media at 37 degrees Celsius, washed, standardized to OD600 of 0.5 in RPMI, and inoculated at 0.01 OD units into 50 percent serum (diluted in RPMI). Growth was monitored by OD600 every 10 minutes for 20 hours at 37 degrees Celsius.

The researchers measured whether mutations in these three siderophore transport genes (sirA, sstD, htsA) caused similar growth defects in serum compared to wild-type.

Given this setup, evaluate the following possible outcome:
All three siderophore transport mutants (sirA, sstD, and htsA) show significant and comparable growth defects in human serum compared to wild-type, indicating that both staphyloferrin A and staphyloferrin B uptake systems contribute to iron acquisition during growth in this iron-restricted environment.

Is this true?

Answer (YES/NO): NO